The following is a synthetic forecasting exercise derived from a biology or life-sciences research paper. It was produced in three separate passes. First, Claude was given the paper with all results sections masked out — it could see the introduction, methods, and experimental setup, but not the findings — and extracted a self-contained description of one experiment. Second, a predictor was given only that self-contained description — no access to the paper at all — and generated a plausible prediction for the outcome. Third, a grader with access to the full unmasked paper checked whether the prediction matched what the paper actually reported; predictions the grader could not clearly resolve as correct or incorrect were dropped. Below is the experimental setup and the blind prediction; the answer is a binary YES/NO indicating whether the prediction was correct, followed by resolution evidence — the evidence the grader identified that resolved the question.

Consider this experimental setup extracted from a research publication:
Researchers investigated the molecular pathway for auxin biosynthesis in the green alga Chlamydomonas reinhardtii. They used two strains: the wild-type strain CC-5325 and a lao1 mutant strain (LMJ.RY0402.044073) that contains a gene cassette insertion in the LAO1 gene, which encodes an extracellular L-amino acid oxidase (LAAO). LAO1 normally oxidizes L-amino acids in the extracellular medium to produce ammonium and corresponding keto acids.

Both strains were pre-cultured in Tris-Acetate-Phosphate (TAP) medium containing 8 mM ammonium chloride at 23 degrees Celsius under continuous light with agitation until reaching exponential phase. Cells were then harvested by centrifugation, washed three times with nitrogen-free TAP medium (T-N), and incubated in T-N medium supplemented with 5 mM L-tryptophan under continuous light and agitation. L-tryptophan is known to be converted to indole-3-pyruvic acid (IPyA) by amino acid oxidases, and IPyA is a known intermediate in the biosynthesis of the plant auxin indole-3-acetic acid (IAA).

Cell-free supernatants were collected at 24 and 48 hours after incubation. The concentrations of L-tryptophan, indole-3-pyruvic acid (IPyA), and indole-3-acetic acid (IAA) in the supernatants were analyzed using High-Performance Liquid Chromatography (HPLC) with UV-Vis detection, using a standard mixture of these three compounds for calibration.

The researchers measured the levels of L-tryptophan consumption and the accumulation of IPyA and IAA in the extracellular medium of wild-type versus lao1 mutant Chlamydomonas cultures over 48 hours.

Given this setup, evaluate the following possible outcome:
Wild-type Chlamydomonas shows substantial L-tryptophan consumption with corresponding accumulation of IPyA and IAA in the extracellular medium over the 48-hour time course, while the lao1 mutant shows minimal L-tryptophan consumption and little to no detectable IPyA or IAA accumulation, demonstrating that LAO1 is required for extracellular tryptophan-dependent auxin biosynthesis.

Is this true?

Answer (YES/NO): YES